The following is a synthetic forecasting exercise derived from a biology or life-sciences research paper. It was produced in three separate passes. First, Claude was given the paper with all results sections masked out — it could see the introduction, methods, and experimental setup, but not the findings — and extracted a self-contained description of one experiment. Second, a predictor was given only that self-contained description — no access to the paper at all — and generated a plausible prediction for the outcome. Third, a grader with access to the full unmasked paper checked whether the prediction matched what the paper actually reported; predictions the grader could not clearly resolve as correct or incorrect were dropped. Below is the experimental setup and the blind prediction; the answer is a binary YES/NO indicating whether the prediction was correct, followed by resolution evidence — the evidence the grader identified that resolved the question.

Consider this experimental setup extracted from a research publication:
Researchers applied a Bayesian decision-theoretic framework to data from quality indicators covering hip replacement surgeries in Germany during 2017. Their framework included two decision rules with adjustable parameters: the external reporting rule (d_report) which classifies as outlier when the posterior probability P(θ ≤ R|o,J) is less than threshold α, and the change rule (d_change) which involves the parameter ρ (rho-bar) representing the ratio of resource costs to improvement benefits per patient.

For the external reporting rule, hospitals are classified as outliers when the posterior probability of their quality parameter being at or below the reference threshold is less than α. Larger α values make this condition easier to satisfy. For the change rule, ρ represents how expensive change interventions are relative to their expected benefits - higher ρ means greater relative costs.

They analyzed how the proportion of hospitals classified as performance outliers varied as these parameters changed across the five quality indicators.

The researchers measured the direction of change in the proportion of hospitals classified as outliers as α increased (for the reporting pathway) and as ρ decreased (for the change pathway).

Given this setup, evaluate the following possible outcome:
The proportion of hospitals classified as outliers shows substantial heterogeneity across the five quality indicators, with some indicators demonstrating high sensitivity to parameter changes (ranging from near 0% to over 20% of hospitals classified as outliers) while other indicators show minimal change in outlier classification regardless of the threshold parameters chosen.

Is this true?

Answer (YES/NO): NO